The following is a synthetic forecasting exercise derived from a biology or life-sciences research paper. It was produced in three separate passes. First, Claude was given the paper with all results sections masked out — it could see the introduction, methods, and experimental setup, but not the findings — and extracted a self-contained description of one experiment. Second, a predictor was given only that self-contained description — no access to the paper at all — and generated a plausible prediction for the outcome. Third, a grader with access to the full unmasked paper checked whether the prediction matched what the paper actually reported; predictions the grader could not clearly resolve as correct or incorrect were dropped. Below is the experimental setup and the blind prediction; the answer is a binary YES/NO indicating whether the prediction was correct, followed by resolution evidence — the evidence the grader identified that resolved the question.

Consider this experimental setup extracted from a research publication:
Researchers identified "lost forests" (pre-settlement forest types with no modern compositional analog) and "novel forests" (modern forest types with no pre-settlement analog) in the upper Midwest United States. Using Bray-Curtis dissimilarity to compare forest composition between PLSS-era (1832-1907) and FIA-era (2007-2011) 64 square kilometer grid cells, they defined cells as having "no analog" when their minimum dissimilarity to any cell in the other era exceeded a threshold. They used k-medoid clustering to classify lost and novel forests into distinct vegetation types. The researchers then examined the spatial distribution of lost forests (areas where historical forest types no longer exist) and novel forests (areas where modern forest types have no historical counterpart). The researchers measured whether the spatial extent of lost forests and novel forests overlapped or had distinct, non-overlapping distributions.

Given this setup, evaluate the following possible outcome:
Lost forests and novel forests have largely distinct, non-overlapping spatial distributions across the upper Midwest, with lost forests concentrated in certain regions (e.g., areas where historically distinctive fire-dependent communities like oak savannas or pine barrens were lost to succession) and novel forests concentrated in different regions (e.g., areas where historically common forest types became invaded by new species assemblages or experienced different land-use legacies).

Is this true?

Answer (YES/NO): NO